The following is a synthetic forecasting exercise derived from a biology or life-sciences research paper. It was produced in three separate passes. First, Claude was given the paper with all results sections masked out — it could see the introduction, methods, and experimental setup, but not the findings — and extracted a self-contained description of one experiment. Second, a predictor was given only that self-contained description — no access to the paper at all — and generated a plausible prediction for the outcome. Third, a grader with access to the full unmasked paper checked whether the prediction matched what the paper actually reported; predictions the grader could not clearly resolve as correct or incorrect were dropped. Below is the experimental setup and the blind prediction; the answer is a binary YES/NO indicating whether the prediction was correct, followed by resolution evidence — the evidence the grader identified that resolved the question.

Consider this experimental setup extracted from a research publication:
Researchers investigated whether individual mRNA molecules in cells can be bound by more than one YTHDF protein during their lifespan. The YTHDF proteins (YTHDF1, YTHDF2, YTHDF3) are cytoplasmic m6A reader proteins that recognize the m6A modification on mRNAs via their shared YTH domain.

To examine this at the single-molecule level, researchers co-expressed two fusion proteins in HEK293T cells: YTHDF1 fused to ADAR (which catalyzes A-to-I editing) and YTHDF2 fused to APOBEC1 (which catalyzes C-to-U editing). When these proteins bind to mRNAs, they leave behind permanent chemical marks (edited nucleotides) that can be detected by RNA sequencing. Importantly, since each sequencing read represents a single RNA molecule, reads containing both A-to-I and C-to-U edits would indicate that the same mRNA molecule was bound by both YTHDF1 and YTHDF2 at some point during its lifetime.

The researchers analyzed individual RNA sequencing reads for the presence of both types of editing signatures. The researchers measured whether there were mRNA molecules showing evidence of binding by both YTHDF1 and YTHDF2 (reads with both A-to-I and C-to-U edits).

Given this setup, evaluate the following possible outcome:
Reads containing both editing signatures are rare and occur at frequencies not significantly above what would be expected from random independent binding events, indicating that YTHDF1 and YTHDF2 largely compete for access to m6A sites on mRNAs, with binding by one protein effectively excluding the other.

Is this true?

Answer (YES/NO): NO